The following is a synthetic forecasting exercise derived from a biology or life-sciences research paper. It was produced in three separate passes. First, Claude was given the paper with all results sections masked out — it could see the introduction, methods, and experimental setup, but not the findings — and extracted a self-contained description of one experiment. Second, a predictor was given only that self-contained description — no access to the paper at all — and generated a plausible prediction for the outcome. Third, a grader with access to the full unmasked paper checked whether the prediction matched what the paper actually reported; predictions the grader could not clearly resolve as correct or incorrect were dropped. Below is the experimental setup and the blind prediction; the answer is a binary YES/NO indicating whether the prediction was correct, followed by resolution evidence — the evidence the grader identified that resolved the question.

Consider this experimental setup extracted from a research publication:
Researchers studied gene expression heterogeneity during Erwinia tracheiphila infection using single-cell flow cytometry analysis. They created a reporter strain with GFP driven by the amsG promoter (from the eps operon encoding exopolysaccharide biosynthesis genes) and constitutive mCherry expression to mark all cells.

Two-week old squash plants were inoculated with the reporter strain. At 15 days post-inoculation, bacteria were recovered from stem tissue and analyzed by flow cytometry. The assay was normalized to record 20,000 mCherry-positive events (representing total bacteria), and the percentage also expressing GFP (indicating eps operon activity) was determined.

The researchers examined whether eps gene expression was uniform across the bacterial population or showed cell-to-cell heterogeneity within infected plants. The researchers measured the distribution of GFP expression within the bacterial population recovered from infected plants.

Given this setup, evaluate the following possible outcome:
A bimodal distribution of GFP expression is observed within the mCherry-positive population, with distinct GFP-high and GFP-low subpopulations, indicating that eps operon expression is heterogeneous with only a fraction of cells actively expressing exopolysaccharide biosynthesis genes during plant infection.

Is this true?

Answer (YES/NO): YES